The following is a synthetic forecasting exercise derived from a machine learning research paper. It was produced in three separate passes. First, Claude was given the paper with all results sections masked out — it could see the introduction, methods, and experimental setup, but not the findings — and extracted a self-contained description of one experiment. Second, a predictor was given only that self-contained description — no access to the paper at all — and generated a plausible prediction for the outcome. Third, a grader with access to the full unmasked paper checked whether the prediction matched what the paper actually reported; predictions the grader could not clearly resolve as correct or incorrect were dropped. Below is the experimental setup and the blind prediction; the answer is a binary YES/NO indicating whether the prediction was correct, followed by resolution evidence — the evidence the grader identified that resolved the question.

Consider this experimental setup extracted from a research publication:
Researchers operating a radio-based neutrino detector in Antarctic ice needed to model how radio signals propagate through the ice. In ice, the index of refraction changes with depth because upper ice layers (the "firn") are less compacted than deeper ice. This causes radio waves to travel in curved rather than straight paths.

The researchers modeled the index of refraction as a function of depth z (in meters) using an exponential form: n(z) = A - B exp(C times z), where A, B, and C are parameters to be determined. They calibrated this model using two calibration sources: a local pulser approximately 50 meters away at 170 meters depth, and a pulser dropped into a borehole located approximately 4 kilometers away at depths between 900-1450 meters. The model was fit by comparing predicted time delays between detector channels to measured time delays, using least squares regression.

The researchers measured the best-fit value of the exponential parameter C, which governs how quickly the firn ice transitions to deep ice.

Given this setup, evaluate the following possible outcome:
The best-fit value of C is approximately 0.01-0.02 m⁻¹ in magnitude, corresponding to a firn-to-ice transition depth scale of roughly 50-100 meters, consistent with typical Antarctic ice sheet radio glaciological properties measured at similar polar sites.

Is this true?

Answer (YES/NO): YES